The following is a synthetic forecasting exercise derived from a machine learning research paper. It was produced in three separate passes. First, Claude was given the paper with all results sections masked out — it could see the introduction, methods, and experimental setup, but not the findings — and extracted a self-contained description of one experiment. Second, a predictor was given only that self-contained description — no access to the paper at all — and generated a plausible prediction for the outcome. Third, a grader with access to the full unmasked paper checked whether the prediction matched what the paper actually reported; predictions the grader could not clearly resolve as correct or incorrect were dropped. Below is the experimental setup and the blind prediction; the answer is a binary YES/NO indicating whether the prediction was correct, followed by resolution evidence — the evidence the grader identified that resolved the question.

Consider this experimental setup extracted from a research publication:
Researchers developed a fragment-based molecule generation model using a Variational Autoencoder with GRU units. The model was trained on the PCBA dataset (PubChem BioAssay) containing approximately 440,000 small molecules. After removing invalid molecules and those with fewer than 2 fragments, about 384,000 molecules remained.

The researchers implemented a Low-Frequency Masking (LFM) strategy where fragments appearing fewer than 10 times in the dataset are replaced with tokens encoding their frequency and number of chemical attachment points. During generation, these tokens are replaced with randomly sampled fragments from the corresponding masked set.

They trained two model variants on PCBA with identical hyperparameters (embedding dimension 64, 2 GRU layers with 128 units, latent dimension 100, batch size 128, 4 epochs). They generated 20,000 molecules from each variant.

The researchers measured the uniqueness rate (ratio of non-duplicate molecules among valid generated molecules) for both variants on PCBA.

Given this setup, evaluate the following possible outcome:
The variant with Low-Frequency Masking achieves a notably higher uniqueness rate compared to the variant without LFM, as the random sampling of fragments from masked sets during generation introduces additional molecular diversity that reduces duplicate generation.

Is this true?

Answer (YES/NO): YES